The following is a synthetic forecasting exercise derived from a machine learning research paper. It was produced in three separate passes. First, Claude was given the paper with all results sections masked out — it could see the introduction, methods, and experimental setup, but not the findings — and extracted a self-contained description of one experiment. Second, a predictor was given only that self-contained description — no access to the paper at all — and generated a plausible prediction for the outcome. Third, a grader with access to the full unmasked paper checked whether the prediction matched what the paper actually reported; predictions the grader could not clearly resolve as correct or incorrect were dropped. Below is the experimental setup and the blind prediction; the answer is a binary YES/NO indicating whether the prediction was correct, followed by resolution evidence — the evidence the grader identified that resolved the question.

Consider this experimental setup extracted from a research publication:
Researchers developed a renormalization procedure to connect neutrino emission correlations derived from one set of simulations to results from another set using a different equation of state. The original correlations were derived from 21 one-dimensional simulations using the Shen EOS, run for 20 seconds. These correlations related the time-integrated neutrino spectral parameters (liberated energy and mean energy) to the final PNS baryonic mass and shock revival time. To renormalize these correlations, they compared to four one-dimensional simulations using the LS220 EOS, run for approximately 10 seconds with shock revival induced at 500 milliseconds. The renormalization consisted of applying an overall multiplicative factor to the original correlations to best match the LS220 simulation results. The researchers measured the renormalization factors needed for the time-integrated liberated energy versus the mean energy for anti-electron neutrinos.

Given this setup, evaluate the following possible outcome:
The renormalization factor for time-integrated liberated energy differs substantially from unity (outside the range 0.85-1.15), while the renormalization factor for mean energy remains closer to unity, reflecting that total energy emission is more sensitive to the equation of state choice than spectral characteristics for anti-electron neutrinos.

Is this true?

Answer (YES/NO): NO